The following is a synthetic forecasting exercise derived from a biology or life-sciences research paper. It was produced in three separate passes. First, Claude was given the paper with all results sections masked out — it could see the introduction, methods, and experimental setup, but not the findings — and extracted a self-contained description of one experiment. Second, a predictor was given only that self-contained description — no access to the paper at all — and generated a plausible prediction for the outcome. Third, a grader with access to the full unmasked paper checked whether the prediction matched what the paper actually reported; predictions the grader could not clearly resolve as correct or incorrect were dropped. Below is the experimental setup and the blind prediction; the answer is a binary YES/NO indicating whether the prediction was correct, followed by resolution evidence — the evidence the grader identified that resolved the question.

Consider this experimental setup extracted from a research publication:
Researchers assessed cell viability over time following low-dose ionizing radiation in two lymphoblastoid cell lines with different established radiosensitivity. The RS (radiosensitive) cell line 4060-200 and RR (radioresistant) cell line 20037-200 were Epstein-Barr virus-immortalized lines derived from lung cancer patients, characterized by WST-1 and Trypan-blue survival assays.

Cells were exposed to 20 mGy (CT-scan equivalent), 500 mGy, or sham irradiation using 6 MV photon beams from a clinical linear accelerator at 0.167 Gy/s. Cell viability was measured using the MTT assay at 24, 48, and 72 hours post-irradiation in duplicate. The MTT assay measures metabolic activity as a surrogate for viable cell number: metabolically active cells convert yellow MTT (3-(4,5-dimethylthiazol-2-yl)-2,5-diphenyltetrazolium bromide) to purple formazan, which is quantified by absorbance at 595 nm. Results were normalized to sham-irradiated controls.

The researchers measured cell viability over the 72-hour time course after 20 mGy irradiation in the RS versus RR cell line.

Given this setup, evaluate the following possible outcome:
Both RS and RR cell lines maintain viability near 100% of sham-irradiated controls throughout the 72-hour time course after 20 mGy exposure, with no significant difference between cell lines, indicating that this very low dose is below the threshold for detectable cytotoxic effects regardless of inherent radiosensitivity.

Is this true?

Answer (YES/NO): YES